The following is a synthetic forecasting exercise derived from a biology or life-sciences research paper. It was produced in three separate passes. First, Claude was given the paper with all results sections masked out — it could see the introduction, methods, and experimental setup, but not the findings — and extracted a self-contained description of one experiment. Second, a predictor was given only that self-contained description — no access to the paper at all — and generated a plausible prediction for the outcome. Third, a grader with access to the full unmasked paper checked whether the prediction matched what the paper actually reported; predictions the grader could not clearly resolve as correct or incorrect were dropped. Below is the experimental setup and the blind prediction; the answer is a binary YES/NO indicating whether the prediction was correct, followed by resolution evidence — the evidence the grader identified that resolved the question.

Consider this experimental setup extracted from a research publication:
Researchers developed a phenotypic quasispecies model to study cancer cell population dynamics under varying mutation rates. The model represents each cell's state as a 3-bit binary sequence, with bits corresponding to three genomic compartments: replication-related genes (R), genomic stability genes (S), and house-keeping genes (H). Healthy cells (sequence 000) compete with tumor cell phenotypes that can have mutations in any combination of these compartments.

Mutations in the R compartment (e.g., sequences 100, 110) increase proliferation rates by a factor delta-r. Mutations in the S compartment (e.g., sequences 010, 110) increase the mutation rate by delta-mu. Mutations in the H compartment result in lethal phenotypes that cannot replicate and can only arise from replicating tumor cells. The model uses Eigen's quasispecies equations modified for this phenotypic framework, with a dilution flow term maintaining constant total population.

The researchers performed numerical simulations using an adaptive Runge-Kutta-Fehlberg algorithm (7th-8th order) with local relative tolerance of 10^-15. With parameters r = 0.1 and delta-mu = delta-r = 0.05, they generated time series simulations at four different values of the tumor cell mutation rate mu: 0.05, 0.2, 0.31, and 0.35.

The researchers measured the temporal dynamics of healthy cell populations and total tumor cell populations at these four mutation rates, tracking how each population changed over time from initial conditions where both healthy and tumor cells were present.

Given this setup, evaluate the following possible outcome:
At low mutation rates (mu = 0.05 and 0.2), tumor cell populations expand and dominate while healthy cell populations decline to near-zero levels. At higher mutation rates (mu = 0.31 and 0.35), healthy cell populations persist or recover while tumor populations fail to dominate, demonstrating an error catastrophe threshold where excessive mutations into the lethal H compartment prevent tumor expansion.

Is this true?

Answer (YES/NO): NO